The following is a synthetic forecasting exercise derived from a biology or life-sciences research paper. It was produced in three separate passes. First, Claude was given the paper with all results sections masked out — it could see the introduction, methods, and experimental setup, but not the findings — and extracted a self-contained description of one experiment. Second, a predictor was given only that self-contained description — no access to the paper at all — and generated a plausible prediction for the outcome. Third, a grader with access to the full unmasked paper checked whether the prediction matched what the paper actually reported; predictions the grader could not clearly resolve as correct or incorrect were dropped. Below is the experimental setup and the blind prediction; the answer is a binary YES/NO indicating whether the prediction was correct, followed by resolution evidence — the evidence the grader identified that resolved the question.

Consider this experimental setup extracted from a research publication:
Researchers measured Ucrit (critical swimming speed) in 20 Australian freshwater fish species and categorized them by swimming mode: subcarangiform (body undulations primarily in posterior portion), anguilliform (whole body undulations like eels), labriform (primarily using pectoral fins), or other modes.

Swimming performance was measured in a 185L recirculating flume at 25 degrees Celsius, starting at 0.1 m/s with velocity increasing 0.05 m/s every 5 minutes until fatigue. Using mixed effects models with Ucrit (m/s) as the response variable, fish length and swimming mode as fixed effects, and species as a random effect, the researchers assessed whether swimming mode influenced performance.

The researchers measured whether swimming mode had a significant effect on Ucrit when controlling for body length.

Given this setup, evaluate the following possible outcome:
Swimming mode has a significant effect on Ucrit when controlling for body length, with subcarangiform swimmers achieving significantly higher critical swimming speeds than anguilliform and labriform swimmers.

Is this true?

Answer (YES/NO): NO